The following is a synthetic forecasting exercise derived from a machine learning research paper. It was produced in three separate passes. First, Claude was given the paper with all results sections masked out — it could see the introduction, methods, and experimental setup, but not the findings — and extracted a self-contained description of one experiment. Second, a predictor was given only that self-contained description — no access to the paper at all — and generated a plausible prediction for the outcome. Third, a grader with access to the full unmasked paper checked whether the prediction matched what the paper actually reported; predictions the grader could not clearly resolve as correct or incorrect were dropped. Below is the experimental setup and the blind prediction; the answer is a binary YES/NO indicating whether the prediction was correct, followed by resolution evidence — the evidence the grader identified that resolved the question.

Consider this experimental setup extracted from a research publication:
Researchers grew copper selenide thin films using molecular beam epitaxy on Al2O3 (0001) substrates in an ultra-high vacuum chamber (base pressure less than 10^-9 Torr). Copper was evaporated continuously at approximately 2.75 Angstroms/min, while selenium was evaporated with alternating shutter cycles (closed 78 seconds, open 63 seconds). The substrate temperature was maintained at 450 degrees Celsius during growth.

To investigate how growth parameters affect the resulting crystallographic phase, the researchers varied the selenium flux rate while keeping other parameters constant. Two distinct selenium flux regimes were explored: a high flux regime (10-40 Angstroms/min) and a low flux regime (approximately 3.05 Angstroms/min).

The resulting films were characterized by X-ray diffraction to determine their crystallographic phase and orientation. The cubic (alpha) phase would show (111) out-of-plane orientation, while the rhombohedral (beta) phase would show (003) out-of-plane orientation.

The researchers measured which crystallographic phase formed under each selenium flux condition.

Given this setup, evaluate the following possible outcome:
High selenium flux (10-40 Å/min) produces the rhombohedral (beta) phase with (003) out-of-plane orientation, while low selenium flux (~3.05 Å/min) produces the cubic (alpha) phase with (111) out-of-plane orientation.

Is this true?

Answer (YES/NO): NO